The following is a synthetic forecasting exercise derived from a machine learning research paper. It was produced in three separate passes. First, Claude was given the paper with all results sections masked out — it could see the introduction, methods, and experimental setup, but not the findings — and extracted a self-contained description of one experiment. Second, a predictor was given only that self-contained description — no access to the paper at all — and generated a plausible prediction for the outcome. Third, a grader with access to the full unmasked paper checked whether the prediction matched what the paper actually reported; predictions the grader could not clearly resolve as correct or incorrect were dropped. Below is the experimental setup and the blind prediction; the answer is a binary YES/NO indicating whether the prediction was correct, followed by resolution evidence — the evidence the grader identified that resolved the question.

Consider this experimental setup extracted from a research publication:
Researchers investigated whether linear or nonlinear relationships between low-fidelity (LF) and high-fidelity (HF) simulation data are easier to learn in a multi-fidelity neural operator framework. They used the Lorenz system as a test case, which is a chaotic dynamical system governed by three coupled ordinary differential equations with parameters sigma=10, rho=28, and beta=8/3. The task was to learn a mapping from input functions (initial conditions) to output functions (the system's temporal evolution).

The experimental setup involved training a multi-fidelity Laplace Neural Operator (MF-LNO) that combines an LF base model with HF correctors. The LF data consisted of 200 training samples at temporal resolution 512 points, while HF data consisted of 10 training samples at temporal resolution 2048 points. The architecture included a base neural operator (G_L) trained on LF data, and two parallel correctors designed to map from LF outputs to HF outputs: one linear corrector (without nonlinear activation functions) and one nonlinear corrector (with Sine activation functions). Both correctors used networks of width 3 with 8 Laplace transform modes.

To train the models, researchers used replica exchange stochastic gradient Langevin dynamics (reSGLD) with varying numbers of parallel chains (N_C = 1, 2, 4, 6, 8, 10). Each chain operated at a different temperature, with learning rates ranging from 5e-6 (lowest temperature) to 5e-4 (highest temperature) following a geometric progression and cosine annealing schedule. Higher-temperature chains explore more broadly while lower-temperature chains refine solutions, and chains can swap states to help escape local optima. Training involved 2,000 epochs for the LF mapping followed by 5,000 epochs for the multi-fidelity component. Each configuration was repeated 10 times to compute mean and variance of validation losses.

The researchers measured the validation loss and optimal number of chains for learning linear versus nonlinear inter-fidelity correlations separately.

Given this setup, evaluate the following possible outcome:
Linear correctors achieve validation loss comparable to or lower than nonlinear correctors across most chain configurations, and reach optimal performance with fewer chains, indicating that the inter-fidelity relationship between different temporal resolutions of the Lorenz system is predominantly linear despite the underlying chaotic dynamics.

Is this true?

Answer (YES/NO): NO